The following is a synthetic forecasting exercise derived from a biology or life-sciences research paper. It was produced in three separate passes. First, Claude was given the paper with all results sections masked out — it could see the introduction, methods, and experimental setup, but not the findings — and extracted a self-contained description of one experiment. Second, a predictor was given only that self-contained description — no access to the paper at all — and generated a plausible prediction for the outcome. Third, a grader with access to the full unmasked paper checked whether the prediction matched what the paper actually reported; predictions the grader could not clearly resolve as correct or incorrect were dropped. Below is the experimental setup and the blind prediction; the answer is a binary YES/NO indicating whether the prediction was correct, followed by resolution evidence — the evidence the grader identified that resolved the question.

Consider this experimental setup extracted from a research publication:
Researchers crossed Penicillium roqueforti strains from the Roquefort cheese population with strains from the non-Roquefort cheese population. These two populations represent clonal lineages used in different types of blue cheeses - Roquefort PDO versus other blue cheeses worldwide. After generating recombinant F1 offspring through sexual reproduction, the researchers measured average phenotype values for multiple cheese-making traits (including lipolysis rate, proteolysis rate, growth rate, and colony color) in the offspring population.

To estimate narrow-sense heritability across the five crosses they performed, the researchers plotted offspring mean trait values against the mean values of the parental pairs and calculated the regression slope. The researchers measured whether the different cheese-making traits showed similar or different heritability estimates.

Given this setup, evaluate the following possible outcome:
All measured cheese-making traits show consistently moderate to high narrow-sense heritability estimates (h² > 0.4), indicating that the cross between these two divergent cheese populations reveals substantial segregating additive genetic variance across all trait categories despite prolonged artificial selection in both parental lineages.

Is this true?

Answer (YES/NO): NO